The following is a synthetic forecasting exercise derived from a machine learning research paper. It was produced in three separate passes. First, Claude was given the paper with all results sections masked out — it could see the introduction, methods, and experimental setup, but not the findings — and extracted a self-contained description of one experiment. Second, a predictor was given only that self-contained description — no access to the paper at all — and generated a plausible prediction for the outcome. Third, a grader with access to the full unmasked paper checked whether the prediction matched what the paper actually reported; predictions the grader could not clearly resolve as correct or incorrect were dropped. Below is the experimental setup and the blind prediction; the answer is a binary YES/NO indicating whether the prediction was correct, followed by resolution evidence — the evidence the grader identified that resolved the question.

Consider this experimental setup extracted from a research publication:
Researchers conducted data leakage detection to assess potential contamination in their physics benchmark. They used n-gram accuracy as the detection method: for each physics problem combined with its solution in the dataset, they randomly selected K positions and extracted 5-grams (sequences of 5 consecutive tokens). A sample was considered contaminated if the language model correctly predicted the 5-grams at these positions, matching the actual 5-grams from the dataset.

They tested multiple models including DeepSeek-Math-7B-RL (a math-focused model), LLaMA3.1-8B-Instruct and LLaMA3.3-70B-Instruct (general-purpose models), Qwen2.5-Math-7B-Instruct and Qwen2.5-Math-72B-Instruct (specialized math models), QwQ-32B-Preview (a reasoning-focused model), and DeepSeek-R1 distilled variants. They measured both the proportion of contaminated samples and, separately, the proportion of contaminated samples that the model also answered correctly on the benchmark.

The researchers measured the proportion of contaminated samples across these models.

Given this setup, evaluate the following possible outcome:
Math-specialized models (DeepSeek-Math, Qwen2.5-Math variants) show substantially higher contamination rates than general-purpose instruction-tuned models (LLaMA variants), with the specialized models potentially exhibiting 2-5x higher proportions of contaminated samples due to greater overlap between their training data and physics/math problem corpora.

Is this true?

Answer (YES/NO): NO